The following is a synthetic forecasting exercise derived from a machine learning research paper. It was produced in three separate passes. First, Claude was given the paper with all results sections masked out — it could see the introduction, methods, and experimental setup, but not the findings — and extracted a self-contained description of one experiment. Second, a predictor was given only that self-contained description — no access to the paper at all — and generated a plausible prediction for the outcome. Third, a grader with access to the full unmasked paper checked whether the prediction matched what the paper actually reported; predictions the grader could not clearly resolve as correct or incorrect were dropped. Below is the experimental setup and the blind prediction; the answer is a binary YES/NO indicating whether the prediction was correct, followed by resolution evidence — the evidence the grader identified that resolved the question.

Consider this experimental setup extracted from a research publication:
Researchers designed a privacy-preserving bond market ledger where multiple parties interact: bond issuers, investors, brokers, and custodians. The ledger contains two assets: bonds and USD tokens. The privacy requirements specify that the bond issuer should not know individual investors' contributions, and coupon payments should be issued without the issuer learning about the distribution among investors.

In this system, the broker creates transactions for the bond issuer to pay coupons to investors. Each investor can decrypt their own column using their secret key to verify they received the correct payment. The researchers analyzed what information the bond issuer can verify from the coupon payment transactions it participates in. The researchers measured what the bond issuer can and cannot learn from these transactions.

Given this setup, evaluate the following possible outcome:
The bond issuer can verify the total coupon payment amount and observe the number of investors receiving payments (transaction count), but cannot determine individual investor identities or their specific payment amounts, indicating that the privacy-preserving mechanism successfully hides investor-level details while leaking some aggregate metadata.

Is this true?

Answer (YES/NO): NO